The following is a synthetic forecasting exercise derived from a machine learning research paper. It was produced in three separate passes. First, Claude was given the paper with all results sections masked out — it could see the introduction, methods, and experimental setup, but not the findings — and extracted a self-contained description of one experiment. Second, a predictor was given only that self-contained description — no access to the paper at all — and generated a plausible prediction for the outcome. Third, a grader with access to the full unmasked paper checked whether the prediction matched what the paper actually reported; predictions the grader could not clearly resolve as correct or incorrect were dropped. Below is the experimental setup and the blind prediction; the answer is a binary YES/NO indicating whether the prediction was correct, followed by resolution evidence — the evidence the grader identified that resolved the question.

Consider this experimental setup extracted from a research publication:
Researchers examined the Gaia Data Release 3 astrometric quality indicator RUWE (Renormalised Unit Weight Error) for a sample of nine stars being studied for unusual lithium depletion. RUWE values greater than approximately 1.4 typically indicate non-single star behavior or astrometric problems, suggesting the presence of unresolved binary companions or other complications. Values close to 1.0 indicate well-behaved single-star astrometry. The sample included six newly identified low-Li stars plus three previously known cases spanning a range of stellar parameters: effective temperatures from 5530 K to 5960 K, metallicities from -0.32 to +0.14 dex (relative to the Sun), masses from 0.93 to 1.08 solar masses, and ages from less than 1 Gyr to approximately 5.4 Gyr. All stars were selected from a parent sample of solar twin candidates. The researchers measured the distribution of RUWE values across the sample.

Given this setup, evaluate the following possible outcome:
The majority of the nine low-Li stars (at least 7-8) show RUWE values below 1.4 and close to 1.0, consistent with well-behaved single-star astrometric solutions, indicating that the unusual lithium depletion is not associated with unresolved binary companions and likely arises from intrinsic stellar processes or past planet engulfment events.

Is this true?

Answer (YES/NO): YES